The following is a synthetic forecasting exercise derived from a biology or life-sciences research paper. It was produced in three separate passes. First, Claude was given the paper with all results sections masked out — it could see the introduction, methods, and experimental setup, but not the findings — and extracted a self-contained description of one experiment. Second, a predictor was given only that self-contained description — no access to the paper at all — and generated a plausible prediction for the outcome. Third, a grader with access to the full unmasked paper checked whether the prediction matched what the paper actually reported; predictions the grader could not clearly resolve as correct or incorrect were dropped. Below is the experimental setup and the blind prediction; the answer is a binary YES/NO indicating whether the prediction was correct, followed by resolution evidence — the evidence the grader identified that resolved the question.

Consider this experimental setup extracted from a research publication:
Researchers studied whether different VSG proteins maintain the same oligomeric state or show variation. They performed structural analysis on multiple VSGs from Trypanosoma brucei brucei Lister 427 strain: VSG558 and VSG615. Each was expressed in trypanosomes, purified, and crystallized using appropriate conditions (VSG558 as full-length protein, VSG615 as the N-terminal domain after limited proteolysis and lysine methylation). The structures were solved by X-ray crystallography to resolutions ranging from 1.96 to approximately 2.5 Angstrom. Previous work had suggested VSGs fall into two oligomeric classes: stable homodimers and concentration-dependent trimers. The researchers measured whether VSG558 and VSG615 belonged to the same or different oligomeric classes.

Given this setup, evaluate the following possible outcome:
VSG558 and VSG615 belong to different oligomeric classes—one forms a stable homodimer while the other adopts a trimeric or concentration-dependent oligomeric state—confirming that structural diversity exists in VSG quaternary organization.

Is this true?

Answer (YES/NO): YES